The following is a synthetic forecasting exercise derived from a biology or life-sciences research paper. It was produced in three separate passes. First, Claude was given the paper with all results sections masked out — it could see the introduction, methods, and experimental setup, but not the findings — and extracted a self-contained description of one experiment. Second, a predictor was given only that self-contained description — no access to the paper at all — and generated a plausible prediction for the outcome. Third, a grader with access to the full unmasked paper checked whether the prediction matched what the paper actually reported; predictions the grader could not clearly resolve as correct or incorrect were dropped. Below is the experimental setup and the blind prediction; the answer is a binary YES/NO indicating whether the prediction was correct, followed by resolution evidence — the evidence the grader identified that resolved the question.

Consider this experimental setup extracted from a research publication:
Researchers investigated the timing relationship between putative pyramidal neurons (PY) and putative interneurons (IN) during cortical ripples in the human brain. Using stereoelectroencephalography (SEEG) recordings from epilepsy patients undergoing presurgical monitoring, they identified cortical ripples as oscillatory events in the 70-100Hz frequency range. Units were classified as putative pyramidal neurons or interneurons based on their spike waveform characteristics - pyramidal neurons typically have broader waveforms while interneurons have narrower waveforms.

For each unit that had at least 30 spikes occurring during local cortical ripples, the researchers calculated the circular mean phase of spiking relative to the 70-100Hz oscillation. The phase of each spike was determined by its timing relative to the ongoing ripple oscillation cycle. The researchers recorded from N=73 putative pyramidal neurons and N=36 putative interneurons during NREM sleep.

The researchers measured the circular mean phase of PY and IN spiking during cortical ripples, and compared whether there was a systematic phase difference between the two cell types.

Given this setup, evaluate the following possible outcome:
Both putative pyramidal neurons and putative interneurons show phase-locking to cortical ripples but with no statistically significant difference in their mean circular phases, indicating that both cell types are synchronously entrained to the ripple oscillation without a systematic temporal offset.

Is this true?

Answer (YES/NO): NO